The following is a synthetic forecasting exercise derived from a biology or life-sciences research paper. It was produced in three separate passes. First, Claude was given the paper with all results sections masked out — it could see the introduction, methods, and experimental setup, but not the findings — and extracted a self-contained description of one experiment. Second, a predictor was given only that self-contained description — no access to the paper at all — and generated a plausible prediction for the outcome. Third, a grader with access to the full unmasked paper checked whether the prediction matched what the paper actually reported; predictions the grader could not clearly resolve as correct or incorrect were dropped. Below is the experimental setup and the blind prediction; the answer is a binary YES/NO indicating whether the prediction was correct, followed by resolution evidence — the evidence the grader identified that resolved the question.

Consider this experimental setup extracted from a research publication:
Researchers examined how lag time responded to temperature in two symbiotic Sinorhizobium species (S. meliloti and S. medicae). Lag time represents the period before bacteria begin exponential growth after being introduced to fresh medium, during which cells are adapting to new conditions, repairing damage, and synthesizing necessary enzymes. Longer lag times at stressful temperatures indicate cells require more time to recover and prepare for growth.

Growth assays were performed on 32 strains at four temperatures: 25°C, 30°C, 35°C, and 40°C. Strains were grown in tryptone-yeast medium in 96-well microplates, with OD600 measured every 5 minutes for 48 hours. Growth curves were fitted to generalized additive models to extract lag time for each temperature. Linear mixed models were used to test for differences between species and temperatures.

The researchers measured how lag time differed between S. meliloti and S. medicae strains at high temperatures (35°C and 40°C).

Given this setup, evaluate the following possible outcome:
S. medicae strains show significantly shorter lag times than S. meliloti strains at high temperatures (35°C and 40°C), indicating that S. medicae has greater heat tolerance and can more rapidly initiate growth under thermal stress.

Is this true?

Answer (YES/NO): NO